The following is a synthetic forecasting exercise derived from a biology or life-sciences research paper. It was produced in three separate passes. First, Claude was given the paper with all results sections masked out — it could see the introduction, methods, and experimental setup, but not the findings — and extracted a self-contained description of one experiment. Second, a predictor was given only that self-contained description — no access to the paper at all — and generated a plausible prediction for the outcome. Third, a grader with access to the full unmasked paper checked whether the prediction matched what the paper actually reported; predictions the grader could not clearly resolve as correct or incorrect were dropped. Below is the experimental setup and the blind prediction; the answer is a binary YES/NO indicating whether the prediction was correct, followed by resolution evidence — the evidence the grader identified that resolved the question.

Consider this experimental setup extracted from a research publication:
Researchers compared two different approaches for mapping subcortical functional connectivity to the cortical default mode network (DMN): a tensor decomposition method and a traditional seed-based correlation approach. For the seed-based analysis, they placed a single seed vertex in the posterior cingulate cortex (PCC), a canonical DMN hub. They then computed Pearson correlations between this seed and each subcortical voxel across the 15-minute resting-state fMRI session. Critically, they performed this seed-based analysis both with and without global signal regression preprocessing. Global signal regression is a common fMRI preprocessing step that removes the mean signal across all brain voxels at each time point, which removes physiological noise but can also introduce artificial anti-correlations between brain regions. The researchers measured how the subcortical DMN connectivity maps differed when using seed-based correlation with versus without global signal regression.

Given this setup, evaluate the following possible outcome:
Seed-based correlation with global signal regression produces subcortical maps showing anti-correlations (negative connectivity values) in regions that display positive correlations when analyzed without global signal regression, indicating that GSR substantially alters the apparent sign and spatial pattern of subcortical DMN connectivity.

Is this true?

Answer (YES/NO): YES